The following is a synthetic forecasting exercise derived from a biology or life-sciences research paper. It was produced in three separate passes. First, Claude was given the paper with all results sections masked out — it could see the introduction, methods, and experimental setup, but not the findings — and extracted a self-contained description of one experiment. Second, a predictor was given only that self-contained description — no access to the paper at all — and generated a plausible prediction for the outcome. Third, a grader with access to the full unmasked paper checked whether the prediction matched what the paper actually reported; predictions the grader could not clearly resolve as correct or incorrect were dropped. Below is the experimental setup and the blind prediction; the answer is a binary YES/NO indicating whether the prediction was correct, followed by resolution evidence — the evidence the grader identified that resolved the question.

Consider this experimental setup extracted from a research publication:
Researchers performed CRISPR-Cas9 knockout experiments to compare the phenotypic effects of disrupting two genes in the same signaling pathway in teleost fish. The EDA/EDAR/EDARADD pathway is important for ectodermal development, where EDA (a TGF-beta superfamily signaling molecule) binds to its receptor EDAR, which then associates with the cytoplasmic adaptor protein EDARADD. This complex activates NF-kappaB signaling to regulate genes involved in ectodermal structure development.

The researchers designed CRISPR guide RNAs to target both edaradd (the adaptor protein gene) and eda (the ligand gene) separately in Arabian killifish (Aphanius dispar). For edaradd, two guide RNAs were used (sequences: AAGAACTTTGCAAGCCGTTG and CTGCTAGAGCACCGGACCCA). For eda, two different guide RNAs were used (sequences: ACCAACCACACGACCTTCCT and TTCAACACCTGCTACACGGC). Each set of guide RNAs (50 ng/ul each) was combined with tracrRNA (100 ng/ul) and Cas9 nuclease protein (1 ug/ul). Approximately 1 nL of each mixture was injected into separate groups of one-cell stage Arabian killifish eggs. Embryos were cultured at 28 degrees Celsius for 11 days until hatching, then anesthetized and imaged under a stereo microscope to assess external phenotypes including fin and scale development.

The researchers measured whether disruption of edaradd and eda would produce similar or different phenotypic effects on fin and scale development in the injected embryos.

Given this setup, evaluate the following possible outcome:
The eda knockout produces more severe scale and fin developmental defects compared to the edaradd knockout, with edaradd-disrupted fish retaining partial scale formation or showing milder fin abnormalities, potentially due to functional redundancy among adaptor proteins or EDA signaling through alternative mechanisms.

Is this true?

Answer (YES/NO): NO